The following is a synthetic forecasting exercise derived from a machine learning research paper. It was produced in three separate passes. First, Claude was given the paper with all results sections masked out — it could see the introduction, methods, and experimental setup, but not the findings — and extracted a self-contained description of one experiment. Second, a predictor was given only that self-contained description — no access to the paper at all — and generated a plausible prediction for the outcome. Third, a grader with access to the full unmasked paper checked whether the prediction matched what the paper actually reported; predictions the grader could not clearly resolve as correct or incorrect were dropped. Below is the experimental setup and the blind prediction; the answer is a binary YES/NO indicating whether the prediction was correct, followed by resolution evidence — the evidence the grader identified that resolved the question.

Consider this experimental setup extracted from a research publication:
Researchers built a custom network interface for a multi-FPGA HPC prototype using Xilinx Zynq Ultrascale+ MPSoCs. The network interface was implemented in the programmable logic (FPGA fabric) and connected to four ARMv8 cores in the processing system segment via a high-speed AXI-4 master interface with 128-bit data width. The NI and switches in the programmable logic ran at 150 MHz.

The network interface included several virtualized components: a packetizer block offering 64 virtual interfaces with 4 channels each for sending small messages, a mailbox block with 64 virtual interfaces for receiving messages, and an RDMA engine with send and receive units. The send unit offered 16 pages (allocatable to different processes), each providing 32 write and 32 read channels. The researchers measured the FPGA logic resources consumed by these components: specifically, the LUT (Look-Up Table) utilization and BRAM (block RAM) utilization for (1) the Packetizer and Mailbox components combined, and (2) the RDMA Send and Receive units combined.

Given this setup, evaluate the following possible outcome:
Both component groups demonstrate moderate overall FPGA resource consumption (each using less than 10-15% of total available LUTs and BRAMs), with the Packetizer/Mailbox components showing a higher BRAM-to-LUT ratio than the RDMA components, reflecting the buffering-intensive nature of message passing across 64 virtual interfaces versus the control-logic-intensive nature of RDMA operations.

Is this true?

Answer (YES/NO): NO